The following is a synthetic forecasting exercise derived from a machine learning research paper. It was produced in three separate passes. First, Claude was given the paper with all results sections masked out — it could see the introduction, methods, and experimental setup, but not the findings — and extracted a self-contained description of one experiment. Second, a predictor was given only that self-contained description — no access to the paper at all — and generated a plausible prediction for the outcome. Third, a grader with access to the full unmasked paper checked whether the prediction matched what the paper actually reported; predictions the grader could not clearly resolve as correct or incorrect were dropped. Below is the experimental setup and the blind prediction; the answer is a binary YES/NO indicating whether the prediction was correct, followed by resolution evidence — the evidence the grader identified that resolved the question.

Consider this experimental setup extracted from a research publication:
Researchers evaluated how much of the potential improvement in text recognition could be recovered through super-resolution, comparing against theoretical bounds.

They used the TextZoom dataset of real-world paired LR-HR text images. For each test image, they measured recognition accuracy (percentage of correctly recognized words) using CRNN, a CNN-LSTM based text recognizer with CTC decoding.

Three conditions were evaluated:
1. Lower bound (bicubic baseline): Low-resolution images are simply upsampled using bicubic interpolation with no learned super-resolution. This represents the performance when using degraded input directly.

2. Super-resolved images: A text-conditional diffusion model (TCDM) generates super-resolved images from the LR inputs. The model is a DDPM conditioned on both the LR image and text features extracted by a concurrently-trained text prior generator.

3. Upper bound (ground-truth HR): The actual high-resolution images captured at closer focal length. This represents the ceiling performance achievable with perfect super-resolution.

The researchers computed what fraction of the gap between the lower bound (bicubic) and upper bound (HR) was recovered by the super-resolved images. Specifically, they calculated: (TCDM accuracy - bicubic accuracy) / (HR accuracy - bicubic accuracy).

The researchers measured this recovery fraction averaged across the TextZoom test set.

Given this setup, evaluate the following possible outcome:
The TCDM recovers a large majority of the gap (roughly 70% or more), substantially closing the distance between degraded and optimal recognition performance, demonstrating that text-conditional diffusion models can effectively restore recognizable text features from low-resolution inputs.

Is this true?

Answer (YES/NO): NO